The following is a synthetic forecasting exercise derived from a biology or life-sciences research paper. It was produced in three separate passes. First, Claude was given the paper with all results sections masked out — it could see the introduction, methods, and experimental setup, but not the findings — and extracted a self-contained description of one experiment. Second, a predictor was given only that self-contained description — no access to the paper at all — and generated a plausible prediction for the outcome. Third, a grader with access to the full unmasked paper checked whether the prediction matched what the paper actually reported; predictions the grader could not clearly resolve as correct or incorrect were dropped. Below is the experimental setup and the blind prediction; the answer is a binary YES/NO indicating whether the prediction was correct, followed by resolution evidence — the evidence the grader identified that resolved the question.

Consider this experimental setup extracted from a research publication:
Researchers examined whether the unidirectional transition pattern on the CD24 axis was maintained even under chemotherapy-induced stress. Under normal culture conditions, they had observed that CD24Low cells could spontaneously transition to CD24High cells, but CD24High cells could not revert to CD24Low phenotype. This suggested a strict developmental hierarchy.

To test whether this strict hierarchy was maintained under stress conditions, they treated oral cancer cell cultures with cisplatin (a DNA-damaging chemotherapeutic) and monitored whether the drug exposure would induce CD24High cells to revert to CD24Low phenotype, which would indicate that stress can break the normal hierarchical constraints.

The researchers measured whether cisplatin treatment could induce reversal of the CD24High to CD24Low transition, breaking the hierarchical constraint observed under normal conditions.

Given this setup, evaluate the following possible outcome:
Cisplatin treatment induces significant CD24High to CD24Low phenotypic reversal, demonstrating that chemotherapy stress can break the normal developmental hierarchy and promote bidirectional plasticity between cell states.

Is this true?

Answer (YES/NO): NO